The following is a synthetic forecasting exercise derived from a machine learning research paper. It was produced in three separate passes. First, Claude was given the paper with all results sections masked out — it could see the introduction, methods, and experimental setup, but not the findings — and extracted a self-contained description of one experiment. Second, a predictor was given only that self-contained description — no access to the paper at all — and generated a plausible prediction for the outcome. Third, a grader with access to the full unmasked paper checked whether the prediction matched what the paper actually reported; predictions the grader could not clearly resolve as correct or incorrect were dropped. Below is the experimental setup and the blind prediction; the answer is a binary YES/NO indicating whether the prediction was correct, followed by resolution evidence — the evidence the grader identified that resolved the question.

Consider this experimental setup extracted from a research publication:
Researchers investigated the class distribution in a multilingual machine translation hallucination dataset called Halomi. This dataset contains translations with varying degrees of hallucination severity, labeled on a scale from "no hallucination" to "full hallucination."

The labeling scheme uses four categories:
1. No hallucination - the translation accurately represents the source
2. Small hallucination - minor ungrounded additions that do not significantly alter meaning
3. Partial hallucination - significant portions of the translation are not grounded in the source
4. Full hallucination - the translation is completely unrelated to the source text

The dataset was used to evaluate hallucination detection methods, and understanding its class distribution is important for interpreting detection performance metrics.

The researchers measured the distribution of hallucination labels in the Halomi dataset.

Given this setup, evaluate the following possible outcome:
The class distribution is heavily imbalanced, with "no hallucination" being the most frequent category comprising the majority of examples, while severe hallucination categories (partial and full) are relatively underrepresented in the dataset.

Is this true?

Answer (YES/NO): YES